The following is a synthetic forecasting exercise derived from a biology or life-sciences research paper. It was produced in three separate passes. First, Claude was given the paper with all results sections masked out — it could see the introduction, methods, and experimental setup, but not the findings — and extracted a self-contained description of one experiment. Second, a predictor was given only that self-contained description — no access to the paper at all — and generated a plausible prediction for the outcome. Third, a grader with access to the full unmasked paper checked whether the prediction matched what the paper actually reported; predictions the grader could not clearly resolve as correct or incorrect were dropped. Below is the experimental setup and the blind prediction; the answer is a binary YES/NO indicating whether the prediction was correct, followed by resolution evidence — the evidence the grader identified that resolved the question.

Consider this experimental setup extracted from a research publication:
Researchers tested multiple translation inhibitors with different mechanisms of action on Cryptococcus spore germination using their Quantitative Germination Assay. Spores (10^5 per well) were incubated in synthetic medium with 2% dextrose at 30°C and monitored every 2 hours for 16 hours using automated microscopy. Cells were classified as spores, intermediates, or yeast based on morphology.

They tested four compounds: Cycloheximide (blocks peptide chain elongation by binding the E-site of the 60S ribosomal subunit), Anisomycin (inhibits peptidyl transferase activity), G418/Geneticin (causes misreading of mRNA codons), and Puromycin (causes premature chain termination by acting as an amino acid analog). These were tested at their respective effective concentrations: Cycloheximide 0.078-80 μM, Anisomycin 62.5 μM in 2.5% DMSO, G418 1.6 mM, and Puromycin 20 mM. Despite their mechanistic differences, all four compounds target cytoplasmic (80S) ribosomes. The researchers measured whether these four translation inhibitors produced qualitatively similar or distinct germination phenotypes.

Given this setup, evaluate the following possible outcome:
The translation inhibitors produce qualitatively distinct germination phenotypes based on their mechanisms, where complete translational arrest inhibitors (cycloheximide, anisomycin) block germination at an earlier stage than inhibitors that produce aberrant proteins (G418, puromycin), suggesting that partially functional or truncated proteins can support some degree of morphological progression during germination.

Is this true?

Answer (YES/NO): NO